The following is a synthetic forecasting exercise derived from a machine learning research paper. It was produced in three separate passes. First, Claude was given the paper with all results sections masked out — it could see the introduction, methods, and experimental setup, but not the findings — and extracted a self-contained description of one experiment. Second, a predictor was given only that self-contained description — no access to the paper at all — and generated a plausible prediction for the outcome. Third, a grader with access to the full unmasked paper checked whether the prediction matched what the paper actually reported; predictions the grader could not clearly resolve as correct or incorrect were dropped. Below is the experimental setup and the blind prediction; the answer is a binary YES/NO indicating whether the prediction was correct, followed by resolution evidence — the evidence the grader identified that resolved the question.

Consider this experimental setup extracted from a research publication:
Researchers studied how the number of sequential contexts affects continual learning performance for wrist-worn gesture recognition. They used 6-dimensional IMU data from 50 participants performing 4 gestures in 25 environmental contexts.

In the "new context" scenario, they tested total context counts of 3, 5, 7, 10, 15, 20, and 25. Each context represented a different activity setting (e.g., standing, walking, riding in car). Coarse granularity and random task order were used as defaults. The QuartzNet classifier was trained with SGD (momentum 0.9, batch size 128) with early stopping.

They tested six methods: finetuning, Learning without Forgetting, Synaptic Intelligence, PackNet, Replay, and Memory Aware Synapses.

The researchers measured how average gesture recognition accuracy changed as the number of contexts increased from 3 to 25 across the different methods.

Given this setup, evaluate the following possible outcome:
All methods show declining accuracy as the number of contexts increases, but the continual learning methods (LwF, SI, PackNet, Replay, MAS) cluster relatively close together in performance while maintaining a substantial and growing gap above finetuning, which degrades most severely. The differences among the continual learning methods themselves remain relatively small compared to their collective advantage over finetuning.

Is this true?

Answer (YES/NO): NO